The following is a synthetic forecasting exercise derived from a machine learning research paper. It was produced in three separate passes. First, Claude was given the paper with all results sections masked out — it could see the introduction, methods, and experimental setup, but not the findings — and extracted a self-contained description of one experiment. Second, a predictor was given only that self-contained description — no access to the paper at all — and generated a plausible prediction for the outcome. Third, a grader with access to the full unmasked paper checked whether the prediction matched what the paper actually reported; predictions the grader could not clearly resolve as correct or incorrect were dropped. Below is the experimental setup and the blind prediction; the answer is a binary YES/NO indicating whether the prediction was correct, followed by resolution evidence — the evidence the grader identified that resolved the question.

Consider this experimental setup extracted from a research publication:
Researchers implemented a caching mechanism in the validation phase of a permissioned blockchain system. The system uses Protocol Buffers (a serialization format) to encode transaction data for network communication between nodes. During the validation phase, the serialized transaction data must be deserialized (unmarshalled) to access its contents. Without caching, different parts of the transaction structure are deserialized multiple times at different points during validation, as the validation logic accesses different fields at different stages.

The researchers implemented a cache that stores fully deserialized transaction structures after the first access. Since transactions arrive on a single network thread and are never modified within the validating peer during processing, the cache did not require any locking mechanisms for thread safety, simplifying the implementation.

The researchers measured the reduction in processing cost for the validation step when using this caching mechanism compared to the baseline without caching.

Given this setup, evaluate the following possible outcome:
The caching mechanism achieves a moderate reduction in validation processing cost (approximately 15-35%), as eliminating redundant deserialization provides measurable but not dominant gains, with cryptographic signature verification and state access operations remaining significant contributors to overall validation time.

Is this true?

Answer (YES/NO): NO